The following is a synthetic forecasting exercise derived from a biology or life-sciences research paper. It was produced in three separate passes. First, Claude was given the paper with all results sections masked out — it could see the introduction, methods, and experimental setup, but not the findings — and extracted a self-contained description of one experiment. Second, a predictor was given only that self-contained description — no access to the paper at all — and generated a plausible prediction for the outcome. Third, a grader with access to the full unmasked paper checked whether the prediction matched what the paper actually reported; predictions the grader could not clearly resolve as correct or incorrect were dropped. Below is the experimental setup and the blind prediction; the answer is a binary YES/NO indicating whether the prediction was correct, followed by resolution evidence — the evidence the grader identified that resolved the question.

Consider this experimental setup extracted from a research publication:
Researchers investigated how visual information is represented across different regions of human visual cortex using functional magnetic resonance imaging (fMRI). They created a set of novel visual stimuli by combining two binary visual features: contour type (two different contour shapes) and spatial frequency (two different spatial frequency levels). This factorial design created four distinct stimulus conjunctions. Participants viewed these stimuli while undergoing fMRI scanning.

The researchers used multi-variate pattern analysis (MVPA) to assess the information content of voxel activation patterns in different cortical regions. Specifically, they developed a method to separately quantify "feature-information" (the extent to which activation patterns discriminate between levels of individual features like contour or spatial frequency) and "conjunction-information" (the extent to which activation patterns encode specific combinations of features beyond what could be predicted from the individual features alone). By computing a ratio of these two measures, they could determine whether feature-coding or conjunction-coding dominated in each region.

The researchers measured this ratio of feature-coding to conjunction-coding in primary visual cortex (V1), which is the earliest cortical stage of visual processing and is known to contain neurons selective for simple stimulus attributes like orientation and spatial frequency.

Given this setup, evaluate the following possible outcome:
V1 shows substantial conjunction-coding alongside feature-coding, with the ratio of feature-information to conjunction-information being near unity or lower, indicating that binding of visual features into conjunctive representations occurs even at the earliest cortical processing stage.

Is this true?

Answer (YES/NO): NO